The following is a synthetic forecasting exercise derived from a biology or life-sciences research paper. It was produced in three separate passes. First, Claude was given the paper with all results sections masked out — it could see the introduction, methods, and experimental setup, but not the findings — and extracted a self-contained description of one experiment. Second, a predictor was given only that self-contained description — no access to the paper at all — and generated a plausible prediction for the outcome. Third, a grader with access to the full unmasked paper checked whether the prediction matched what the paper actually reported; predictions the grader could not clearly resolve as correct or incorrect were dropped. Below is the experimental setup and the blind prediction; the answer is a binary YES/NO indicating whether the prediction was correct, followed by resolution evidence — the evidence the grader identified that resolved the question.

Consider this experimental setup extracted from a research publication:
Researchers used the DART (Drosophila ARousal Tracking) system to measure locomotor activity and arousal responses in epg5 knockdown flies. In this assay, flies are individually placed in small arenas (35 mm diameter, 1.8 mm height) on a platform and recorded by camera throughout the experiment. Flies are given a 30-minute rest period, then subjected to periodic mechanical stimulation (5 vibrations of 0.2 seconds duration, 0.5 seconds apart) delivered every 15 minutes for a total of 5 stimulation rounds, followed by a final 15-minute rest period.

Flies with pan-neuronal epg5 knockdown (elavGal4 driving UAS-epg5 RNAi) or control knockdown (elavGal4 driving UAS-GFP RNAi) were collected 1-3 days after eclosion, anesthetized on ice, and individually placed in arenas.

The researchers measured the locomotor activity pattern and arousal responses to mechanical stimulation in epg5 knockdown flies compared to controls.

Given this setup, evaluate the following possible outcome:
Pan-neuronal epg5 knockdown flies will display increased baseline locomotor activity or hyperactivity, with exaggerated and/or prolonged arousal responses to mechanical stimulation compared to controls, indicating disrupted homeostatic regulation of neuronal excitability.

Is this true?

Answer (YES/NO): NO